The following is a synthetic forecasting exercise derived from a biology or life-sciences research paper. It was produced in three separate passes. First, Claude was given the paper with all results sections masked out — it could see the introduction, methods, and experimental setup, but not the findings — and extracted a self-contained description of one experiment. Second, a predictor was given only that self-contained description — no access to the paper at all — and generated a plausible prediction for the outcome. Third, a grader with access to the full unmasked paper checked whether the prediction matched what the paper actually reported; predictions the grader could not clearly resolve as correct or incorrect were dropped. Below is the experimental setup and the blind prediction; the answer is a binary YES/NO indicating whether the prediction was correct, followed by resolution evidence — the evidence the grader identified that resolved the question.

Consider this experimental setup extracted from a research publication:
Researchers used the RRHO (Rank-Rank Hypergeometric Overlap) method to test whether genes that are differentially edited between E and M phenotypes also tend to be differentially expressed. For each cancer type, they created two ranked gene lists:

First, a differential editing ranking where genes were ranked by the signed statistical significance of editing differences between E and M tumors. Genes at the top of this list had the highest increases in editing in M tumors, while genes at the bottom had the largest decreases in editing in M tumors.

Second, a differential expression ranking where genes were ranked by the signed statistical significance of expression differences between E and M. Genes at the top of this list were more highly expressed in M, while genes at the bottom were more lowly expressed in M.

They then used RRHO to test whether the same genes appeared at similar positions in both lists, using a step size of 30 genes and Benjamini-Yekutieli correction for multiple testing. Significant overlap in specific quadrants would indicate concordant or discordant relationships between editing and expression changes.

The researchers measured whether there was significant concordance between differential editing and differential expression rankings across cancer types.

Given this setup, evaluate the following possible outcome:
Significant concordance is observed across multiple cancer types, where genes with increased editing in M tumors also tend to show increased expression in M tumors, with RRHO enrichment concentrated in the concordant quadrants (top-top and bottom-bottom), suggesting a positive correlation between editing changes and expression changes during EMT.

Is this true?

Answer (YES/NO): NO